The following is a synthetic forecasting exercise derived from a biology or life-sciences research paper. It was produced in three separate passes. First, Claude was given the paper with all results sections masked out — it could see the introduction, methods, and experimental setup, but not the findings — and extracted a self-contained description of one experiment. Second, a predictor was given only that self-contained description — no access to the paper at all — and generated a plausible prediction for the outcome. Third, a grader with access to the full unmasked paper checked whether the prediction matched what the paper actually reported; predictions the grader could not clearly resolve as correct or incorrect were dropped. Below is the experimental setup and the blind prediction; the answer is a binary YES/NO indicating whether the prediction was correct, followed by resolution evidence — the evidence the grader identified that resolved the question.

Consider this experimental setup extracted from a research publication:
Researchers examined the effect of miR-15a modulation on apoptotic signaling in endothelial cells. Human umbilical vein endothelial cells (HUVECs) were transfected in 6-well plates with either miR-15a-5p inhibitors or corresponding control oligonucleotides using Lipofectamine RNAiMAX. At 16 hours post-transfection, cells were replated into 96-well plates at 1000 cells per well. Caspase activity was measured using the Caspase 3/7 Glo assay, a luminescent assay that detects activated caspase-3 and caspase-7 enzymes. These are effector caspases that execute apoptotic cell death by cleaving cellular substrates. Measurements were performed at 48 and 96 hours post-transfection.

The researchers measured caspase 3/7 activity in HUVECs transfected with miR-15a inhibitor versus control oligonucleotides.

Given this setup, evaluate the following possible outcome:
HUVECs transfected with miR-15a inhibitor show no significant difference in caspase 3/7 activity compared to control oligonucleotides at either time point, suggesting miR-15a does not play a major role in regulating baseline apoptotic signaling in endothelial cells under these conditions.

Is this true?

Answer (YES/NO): NO